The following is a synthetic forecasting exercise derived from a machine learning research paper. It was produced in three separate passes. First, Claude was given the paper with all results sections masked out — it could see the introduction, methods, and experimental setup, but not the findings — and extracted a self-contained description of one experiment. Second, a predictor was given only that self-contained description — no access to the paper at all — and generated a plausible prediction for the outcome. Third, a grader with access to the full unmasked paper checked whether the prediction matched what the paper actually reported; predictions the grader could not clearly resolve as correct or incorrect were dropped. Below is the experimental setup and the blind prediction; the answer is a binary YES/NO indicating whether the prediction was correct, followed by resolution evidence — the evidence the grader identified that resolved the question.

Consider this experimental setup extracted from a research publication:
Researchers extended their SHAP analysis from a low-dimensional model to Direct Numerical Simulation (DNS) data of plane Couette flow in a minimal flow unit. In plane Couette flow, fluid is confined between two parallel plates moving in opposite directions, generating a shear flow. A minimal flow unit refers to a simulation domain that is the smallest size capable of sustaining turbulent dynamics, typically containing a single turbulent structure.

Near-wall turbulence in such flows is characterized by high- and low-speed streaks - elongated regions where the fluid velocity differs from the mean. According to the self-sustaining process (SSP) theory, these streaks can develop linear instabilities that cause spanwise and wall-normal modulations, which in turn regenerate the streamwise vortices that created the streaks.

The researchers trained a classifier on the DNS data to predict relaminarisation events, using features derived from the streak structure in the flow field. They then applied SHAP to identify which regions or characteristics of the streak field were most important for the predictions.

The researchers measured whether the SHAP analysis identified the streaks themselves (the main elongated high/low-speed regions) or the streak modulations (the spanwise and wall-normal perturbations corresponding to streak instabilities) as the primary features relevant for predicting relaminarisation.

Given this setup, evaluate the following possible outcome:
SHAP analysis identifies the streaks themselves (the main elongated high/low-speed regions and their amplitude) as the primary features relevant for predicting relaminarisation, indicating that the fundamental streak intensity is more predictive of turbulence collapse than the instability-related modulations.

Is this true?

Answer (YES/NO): NO